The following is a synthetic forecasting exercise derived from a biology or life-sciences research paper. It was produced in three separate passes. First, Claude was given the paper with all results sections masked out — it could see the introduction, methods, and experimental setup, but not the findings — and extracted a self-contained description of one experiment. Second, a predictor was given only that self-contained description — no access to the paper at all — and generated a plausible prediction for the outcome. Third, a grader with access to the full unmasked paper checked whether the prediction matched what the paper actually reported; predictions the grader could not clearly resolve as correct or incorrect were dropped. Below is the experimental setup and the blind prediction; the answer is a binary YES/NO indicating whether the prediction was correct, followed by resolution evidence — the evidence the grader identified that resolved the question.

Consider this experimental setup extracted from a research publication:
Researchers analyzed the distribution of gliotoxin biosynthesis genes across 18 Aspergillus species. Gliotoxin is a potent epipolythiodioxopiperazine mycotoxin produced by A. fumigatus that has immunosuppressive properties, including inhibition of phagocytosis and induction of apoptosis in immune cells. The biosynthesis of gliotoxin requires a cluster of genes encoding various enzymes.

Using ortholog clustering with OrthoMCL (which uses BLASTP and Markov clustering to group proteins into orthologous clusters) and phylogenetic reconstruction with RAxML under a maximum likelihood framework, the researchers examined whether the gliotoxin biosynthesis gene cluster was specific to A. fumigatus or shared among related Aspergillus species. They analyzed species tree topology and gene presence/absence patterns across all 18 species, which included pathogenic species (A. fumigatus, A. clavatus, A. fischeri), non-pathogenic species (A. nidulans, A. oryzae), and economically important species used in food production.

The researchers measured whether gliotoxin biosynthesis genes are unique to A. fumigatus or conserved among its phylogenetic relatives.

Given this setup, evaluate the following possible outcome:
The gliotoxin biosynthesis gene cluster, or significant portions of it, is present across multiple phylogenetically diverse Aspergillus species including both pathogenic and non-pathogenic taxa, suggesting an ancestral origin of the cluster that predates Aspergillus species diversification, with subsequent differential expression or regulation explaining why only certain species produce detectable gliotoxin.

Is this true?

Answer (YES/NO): YES